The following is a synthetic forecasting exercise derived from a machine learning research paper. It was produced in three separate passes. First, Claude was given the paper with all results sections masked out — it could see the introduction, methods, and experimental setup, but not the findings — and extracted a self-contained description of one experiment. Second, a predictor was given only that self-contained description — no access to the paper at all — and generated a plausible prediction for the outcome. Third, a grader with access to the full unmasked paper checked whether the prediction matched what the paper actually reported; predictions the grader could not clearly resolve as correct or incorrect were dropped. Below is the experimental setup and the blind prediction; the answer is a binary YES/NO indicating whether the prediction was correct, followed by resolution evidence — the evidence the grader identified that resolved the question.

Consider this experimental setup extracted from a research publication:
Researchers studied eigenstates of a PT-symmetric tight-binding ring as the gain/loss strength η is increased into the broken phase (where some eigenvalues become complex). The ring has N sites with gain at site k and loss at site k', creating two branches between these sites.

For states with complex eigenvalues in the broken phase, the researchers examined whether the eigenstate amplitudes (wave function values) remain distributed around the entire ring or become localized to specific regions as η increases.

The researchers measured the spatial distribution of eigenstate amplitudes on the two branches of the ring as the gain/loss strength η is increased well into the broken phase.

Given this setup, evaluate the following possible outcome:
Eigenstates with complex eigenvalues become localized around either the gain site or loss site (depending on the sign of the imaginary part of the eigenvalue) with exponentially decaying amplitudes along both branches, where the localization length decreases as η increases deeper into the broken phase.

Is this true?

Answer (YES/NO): NO